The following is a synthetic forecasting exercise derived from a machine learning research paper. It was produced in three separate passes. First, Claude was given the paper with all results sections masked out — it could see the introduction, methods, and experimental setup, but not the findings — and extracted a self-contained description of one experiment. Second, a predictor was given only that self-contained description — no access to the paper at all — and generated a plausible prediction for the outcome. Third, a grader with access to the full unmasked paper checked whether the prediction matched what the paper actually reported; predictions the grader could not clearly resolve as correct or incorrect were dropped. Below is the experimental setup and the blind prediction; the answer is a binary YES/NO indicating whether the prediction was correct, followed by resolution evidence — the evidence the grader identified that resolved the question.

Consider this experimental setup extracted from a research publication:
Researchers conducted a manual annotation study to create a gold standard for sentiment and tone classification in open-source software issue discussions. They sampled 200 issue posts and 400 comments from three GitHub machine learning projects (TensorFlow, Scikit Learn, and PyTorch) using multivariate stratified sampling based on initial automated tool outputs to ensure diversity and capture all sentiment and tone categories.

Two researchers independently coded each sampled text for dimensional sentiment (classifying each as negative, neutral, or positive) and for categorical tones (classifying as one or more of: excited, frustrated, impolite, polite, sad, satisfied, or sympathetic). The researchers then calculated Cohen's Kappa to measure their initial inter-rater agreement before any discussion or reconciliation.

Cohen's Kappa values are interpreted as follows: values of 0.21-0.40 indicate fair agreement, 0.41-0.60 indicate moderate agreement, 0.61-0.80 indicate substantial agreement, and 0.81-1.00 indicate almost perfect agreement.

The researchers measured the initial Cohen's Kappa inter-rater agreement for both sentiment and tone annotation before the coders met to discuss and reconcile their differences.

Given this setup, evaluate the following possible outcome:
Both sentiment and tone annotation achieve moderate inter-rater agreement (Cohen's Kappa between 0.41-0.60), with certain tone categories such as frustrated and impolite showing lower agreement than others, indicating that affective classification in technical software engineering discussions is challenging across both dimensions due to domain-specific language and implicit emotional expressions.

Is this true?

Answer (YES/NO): NO